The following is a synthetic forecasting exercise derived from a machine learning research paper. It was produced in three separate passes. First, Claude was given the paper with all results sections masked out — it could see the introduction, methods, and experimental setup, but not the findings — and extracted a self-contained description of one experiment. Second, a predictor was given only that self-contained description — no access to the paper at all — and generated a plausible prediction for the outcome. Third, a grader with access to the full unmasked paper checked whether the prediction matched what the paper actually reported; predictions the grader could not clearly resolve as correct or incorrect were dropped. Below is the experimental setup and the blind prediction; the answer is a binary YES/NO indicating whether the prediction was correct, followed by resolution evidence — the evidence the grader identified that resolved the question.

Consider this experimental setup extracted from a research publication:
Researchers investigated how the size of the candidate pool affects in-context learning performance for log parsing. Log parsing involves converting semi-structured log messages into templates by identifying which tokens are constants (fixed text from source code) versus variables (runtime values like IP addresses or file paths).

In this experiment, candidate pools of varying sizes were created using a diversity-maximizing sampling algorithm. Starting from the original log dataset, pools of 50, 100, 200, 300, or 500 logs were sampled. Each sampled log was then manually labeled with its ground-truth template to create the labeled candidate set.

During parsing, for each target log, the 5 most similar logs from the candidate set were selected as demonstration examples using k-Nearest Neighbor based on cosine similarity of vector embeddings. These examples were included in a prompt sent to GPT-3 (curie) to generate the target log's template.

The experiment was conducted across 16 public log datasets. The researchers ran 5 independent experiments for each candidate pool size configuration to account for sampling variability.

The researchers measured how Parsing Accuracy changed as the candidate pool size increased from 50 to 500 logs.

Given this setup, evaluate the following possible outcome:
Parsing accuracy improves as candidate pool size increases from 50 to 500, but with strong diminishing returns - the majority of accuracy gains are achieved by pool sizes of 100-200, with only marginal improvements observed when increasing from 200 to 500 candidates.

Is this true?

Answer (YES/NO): YES